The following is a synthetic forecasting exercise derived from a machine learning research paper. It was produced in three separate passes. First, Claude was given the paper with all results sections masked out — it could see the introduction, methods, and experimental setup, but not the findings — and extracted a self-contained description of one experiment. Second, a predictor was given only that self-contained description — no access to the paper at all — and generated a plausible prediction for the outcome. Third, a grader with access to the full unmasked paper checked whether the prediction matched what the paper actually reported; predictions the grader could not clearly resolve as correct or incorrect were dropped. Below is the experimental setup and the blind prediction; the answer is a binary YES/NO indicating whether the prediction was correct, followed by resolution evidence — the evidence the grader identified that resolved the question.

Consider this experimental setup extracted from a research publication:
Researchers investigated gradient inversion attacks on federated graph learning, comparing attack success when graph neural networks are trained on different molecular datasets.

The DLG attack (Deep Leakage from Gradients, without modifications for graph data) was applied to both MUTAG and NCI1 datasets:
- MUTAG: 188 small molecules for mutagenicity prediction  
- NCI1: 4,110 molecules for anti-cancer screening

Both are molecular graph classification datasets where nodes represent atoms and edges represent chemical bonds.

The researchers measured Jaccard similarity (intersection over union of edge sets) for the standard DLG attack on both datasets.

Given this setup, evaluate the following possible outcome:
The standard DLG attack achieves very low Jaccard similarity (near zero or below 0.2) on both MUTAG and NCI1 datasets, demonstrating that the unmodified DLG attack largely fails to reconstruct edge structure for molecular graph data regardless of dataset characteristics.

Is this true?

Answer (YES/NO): YES